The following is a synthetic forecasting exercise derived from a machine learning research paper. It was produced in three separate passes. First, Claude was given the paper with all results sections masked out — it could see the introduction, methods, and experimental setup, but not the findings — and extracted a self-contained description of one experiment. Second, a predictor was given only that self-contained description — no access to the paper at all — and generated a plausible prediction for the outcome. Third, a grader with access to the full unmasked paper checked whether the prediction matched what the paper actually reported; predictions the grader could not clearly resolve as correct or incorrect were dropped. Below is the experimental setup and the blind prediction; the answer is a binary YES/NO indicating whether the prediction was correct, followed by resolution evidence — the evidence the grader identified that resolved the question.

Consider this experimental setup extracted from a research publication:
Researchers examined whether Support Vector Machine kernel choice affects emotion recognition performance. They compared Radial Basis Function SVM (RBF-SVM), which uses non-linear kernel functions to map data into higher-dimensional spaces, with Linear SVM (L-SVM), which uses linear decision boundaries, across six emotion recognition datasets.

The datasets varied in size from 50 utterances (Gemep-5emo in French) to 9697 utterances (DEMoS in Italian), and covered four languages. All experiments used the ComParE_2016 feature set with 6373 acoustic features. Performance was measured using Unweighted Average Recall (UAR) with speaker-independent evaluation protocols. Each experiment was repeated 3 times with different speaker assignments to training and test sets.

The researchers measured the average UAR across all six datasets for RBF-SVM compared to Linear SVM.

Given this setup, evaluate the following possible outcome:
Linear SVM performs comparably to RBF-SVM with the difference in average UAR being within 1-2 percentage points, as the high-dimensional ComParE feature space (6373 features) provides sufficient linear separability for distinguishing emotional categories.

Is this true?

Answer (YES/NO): YES